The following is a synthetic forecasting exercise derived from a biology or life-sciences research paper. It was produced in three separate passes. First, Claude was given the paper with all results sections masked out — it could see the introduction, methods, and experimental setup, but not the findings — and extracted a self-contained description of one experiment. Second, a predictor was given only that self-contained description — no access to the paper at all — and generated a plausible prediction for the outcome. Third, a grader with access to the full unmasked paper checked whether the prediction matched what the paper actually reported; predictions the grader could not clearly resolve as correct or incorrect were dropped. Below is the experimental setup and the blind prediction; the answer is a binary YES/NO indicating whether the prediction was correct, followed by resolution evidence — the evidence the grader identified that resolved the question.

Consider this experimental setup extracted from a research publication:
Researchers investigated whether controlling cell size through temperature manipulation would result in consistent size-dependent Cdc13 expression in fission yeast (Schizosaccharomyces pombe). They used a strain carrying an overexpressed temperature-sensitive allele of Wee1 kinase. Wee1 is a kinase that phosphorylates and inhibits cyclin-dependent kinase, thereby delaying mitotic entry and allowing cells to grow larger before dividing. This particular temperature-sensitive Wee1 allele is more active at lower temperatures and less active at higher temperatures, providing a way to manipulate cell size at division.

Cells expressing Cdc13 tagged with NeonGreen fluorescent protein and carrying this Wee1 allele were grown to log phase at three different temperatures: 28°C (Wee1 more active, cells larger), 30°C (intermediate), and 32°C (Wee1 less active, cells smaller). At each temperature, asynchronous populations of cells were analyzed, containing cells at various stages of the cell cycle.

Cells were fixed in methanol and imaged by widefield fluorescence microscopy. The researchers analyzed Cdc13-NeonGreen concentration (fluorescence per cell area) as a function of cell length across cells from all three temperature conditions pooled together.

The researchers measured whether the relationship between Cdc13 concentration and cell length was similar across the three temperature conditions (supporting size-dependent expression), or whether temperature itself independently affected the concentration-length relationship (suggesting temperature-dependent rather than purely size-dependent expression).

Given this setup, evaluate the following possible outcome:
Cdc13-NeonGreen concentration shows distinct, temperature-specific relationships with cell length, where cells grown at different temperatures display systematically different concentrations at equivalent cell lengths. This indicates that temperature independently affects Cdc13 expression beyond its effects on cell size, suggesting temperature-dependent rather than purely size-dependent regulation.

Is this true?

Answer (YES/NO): NO